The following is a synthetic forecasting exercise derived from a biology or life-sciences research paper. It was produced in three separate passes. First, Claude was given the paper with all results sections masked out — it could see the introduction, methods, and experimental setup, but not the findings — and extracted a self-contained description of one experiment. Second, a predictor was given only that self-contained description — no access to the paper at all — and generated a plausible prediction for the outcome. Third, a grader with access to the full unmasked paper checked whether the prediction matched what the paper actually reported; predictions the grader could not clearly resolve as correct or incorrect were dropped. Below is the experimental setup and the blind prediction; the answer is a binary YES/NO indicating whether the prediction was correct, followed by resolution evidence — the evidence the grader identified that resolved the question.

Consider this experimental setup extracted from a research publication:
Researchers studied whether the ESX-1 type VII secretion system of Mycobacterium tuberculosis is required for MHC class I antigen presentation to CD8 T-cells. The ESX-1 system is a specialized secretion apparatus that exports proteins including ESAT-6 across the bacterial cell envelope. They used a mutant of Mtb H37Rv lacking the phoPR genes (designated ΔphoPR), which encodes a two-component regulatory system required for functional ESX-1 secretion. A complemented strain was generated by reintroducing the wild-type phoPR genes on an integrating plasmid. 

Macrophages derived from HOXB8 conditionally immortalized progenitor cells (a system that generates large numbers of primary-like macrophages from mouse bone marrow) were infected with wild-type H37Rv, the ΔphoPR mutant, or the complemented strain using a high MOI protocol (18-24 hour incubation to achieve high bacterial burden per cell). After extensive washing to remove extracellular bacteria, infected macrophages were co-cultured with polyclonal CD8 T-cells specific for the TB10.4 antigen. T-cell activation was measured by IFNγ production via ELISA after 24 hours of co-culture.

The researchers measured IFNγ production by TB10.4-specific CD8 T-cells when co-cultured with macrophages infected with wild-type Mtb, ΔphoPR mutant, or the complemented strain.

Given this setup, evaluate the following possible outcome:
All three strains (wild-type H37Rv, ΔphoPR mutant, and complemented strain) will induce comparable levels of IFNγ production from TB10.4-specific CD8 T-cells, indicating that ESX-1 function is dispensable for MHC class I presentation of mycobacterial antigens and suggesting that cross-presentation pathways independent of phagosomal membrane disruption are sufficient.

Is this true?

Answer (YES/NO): NO